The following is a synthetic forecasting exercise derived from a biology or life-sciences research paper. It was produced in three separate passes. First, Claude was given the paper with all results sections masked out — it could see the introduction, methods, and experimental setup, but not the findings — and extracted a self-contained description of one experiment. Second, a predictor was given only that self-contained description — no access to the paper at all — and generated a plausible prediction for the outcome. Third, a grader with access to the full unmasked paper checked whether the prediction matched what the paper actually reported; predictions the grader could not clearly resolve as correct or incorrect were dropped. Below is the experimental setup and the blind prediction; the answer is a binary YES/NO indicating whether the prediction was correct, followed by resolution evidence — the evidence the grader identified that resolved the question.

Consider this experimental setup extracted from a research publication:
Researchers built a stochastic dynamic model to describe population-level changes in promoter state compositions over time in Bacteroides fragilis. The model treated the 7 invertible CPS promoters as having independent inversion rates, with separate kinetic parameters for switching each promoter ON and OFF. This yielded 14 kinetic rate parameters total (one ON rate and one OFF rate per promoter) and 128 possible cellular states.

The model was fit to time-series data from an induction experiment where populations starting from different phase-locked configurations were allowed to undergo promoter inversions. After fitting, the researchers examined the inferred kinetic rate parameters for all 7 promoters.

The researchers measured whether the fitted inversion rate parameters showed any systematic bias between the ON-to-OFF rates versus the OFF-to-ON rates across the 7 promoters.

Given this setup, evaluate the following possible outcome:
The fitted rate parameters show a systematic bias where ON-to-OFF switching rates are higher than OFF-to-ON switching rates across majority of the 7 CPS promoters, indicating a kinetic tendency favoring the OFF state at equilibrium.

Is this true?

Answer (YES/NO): YES